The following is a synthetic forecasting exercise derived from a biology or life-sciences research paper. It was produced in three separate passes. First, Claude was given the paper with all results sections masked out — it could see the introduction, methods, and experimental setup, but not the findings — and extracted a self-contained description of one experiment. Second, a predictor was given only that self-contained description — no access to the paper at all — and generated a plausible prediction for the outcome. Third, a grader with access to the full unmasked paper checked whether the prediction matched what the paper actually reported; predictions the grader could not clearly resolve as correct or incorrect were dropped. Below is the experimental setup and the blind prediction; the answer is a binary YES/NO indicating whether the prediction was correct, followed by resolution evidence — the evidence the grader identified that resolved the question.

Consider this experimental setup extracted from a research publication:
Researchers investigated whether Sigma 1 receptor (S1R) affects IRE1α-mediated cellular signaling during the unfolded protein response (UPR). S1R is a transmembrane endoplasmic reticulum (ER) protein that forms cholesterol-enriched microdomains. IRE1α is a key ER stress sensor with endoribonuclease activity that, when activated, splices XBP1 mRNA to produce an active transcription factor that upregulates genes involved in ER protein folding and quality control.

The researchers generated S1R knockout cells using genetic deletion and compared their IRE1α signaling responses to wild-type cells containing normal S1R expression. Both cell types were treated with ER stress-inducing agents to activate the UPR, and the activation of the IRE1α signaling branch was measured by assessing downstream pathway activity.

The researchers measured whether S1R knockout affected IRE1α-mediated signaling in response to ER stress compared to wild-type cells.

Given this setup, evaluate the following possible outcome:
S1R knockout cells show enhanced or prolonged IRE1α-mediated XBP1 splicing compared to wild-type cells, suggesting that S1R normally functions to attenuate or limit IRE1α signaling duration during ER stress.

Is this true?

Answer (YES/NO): NO